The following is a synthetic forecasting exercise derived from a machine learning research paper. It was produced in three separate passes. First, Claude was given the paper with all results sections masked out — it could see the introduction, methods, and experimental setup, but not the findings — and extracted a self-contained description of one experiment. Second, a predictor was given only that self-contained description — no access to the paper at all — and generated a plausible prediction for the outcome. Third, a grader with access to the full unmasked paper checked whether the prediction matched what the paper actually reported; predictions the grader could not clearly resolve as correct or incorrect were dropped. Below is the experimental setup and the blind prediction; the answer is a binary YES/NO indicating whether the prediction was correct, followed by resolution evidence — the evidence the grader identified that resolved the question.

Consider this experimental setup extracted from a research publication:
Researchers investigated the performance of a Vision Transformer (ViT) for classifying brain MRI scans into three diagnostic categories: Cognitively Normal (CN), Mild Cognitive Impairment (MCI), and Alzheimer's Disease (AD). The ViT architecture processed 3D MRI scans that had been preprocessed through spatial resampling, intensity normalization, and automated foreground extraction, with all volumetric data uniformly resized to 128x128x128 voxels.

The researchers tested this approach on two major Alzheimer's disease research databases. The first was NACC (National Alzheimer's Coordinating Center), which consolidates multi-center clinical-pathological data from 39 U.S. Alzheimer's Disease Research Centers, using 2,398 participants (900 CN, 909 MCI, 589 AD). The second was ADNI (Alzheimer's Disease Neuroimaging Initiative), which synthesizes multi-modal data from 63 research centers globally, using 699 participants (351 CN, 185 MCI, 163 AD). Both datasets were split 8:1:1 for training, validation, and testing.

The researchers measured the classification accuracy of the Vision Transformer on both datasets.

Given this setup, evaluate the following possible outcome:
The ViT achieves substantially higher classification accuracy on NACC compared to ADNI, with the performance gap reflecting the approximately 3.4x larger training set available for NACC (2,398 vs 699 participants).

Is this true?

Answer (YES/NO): NO